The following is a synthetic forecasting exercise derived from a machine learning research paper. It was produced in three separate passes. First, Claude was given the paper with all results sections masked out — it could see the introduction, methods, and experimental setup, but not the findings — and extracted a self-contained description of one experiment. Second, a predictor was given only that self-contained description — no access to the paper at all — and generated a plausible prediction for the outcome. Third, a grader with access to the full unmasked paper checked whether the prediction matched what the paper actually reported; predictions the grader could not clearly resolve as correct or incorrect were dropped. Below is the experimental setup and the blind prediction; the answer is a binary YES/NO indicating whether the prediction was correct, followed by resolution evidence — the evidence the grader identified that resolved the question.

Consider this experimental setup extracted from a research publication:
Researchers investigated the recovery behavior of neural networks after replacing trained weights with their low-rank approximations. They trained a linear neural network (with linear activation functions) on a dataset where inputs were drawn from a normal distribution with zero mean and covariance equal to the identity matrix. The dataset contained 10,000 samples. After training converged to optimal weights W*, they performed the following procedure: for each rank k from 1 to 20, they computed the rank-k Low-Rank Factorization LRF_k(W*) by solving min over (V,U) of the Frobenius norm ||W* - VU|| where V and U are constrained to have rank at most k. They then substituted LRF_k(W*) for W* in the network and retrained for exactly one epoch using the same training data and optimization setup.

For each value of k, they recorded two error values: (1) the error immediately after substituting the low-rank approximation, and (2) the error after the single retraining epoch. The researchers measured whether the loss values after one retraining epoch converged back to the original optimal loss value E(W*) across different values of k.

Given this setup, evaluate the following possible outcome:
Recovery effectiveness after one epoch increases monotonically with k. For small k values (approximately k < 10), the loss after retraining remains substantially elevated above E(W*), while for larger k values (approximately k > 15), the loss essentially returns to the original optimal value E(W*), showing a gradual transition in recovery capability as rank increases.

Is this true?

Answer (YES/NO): NO